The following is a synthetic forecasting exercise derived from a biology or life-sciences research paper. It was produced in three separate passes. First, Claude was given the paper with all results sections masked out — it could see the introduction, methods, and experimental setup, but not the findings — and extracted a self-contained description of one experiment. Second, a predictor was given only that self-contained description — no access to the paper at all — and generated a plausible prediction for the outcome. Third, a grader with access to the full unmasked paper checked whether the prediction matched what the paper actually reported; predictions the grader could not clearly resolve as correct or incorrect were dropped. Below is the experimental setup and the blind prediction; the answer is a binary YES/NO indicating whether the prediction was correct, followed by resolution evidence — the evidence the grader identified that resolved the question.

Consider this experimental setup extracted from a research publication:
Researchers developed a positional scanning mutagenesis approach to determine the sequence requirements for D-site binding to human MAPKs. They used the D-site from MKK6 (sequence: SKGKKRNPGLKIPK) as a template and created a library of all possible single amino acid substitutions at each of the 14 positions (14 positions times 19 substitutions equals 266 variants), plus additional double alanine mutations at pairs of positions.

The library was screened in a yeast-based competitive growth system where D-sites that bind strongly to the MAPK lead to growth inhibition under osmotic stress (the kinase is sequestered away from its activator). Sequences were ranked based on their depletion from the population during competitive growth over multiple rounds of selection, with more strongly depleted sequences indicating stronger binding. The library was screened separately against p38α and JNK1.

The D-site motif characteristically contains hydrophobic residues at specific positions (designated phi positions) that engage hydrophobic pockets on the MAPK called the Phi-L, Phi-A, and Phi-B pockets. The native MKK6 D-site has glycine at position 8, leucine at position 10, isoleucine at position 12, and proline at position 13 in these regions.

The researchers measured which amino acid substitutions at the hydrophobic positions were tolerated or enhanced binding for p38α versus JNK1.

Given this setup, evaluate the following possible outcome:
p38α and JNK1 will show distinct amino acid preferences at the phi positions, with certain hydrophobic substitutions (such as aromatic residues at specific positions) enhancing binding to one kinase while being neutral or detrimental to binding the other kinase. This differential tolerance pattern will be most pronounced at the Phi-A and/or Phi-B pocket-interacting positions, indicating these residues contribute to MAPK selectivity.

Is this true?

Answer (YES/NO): YES